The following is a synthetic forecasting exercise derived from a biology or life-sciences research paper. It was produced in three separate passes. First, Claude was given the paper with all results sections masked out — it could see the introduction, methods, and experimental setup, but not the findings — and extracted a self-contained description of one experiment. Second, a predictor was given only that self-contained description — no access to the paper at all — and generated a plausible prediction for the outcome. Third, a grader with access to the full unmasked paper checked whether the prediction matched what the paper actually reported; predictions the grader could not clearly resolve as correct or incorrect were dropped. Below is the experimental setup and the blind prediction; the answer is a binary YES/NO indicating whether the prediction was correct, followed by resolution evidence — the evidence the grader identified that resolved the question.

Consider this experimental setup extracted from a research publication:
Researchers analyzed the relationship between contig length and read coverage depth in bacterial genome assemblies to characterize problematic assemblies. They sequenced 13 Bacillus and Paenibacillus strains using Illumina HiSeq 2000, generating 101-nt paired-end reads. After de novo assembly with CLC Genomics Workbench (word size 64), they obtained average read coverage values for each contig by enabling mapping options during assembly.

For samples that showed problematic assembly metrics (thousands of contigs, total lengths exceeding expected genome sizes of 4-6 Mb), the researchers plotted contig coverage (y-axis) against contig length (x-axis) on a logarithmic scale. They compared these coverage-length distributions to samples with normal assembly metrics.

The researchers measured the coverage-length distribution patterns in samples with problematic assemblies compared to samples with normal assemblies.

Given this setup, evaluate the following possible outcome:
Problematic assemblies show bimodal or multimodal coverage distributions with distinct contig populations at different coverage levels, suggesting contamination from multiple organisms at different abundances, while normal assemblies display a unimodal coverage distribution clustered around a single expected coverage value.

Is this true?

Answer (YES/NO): NO